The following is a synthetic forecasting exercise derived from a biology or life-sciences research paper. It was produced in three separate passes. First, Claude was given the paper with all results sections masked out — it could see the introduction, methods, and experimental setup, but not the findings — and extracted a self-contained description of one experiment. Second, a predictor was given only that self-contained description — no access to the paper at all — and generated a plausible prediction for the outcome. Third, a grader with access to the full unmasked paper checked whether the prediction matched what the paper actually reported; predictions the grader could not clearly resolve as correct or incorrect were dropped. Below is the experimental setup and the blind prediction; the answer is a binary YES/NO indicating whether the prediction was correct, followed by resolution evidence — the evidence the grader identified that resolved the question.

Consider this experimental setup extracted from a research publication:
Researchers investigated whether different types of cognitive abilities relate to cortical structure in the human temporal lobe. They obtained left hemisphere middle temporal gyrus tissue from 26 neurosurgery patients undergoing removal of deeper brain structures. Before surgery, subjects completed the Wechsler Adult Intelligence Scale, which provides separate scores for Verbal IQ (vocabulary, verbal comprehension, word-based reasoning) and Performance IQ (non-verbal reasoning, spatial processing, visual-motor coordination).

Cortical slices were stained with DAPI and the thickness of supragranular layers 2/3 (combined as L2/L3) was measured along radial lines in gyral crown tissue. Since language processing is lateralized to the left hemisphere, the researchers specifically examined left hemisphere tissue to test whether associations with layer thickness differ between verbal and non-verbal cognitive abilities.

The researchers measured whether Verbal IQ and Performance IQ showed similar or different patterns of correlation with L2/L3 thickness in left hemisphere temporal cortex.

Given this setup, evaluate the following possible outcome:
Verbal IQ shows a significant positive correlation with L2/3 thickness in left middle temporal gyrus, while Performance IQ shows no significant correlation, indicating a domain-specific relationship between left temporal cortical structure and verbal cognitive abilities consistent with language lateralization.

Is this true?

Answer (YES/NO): NO